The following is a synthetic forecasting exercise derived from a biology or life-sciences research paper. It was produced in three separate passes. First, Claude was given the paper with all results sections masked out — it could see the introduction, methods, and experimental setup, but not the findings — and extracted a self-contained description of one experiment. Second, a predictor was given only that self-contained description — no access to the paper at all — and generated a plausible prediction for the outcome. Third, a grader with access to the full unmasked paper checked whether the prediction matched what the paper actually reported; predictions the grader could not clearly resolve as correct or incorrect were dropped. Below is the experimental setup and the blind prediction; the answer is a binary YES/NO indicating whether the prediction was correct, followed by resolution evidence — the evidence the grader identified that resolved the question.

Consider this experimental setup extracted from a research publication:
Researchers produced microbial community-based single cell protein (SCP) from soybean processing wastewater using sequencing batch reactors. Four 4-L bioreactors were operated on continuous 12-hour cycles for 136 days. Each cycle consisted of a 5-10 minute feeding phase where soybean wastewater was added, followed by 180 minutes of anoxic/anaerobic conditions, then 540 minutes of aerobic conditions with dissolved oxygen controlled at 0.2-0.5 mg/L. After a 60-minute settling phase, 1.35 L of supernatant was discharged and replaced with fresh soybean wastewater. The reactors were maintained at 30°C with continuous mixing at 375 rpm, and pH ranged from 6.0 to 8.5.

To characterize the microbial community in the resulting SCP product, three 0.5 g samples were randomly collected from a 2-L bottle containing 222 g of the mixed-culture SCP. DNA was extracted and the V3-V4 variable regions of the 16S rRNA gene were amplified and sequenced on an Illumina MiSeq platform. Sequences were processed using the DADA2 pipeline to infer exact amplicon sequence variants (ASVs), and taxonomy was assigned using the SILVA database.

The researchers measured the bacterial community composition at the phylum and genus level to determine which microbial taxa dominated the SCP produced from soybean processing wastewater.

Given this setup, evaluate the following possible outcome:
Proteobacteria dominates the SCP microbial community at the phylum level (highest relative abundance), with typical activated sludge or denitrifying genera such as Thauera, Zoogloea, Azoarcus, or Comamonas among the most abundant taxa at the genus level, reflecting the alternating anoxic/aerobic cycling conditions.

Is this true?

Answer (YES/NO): NO